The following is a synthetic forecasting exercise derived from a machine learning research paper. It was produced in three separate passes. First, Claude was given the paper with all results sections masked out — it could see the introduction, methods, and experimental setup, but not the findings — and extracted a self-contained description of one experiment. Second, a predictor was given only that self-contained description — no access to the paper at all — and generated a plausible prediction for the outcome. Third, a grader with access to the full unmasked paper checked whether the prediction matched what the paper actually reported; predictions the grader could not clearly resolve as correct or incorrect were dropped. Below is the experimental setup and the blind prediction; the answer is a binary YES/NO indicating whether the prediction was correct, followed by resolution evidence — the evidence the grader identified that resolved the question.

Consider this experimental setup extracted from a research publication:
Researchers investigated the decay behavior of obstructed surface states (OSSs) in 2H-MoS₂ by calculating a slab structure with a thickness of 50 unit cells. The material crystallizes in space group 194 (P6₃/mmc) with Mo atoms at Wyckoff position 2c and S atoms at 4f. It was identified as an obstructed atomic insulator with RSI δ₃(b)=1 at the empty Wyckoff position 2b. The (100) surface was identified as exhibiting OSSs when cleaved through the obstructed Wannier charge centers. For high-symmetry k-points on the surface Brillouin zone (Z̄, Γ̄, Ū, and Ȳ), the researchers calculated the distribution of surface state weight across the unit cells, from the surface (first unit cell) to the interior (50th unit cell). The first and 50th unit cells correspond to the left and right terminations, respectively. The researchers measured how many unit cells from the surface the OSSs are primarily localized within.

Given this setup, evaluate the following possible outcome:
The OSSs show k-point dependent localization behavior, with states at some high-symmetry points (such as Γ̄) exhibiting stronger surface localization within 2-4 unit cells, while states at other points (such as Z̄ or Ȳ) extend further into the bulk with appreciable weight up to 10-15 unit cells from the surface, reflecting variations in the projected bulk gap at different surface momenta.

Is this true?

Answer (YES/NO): NO